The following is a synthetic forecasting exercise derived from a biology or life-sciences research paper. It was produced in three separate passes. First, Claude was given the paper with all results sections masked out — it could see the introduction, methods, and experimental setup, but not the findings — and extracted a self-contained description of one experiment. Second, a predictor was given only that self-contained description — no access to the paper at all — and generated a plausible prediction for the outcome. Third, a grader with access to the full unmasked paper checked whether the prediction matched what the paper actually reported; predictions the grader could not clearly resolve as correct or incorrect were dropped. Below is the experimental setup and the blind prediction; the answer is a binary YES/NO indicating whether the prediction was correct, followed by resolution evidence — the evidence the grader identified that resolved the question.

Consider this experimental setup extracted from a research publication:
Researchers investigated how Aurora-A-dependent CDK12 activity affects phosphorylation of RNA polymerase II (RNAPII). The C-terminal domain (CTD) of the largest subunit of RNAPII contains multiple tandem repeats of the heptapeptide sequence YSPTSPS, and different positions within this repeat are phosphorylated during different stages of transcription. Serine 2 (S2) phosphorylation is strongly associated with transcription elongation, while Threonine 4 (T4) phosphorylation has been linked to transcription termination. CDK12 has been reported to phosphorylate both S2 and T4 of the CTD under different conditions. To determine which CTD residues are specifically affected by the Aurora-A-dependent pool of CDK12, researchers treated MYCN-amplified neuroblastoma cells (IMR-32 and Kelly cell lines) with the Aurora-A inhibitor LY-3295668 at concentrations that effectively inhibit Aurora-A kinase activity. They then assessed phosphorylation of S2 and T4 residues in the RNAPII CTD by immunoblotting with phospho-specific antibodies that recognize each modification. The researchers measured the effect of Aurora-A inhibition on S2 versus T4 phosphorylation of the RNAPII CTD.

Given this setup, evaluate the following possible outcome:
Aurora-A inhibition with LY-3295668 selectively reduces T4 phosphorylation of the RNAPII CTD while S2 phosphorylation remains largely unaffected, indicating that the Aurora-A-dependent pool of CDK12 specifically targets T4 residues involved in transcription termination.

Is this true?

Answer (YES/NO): YES